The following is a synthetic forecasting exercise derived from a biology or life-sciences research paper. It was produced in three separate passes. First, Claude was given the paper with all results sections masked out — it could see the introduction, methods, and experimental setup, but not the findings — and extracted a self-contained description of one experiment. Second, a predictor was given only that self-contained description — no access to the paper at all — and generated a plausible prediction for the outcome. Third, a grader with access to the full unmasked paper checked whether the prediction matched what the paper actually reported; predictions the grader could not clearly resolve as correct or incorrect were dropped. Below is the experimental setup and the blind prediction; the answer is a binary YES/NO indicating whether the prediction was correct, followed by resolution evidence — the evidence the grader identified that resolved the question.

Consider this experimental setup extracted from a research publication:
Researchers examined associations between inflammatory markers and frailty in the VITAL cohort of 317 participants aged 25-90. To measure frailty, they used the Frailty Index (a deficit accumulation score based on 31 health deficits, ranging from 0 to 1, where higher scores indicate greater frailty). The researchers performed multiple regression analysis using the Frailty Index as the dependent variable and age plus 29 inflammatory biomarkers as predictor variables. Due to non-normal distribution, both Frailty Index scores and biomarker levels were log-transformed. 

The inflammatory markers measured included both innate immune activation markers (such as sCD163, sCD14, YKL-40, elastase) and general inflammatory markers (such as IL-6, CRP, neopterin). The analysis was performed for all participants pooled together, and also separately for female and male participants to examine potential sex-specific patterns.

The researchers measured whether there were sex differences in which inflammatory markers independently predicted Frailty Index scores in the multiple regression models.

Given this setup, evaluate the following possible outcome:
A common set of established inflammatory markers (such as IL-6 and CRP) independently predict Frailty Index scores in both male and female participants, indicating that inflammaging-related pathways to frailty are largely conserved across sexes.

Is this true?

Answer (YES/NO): NO